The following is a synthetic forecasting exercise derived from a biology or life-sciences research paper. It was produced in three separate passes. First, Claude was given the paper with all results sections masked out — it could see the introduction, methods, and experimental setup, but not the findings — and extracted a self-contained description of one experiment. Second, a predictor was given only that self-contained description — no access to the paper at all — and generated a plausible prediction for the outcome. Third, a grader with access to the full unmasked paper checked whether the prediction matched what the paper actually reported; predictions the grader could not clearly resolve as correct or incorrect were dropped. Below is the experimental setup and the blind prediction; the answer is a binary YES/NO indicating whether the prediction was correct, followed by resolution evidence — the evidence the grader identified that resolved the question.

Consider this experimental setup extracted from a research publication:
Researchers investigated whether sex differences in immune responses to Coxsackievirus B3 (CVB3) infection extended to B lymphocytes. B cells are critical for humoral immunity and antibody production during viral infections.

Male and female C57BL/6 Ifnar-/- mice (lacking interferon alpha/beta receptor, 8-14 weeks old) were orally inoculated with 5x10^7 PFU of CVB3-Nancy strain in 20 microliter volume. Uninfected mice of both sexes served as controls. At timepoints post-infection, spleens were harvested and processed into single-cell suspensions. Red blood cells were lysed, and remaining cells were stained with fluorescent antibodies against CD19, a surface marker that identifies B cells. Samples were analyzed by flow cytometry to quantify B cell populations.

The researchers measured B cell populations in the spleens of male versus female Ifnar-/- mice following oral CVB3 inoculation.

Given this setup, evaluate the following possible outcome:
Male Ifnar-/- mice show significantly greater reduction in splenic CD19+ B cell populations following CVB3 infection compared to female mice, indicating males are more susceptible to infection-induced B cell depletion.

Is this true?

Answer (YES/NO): NO